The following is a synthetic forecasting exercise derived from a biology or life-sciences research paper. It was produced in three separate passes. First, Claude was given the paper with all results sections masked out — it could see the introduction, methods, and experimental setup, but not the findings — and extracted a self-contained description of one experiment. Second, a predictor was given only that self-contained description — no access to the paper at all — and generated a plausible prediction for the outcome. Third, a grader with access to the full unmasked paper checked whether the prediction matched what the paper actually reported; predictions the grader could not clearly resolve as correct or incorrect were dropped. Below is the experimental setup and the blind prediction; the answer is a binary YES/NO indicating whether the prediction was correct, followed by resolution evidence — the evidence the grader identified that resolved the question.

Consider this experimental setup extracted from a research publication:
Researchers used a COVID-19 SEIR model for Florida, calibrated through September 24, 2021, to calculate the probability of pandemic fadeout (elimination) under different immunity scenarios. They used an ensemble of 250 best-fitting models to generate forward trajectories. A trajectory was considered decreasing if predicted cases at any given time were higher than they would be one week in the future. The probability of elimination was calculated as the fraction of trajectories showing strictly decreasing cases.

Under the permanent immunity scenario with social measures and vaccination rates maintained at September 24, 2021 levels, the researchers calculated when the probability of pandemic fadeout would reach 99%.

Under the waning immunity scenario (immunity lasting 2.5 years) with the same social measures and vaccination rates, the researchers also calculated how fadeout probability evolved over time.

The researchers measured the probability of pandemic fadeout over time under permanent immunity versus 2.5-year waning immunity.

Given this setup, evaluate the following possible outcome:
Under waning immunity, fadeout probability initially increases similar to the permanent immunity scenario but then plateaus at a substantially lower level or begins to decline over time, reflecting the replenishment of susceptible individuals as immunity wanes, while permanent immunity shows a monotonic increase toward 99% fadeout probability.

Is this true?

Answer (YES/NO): NO